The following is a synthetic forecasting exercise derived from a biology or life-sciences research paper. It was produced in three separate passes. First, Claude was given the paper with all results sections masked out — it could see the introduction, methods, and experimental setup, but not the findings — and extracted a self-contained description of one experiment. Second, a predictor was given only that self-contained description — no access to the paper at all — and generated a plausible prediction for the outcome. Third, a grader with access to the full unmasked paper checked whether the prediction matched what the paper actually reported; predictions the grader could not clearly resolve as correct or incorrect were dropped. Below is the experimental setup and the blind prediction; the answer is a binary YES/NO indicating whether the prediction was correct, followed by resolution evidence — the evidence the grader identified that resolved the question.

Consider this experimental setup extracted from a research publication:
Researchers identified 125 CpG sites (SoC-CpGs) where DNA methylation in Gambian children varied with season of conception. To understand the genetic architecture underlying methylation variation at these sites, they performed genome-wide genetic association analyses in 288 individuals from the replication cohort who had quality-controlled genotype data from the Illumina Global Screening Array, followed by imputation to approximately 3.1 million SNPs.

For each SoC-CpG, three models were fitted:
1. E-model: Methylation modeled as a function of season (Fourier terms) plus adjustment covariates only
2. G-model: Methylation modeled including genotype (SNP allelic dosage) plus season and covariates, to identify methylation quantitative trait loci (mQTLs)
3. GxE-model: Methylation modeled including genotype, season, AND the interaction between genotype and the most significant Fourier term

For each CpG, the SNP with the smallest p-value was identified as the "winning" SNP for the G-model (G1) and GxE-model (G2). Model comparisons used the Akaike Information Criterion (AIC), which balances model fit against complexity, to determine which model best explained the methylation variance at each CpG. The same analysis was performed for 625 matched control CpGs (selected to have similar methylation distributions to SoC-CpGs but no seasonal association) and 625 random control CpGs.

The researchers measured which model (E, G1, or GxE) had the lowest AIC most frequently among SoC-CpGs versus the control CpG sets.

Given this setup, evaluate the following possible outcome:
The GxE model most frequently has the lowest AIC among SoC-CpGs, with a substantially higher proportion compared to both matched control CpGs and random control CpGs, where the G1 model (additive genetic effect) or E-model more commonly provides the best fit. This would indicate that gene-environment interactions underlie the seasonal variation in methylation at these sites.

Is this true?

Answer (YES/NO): YES